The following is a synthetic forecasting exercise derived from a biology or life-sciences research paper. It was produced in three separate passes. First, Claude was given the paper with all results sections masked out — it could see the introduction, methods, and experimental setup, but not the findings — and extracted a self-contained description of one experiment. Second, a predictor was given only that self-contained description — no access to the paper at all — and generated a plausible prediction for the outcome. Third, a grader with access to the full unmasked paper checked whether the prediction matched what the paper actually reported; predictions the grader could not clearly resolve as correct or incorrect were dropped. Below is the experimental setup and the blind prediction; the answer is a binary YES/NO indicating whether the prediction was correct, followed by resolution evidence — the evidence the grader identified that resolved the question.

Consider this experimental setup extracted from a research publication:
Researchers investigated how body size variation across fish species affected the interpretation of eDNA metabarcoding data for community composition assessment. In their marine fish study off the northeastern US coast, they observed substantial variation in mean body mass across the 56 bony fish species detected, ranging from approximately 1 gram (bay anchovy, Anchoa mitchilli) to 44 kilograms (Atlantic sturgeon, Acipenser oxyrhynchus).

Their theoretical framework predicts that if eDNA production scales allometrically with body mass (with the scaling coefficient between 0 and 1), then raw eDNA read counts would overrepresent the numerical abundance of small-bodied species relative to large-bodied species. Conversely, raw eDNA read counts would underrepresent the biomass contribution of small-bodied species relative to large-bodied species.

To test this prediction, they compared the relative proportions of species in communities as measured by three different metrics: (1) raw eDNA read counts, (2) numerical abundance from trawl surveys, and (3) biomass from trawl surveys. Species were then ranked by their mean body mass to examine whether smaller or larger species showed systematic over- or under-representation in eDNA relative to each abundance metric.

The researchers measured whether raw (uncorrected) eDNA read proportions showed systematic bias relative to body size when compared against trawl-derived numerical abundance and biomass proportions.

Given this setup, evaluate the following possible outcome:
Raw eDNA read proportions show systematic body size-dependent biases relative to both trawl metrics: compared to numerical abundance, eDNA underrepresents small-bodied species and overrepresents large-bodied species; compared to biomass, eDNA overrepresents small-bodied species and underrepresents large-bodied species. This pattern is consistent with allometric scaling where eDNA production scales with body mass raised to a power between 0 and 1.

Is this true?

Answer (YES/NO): YES